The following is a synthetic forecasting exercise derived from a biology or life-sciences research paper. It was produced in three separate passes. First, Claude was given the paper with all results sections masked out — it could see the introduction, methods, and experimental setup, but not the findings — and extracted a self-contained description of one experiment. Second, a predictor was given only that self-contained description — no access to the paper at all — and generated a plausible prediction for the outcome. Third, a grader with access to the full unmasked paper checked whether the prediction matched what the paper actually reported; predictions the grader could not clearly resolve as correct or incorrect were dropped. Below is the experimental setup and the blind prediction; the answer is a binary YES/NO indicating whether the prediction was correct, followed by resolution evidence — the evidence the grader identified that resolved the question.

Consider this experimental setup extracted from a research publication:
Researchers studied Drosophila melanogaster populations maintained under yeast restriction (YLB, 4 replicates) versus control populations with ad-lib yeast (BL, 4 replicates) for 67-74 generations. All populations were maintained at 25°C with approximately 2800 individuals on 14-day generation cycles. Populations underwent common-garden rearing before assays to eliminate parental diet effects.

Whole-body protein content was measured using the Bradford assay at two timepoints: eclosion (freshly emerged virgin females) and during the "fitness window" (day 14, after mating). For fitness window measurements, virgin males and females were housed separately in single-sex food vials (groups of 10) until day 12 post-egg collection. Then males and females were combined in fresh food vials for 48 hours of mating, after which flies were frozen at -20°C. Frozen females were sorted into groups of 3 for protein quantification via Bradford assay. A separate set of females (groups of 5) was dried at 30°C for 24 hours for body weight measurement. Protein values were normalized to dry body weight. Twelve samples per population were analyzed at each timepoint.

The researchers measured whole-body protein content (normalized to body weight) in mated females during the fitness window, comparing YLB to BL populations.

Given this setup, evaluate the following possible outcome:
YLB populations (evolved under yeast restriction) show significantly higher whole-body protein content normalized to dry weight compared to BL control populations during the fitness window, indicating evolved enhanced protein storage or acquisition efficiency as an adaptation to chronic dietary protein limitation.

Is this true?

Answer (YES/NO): NO